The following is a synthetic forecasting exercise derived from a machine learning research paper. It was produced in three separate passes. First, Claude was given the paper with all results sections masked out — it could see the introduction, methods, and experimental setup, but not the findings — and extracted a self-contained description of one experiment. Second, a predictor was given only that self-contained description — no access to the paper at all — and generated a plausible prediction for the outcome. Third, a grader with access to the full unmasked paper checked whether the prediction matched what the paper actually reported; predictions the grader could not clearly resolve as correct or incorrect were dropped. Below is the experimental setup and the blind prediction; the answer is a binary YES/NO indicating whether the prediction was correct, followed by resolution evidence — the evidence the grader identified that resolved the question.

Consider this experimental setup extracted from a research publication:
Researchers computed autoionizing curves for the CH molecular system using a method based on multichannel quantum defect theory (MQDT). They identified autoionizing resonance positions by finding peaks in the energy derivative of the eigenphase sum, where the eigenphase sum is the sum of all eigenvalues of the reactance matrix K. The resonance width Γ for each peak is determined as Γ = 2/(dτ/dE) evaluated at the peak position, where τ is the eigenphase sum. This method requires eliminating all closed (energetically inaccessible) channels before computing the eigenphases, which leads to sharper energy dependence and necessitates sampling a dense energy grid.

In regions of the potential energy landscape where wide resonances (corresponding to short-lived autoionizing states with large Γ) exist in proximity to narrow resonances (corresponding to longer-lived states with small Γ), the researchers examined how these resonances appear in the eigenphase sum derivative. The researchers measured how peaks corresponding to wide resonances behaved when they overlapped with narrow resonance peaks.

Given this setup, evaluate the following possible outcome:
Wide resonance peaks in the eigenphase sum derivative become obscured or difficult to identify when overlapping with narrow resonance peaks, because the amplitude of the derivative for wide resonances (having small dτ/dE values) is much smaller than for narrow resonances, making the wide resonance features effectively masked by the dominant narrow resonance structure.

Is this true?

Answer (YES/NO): YES